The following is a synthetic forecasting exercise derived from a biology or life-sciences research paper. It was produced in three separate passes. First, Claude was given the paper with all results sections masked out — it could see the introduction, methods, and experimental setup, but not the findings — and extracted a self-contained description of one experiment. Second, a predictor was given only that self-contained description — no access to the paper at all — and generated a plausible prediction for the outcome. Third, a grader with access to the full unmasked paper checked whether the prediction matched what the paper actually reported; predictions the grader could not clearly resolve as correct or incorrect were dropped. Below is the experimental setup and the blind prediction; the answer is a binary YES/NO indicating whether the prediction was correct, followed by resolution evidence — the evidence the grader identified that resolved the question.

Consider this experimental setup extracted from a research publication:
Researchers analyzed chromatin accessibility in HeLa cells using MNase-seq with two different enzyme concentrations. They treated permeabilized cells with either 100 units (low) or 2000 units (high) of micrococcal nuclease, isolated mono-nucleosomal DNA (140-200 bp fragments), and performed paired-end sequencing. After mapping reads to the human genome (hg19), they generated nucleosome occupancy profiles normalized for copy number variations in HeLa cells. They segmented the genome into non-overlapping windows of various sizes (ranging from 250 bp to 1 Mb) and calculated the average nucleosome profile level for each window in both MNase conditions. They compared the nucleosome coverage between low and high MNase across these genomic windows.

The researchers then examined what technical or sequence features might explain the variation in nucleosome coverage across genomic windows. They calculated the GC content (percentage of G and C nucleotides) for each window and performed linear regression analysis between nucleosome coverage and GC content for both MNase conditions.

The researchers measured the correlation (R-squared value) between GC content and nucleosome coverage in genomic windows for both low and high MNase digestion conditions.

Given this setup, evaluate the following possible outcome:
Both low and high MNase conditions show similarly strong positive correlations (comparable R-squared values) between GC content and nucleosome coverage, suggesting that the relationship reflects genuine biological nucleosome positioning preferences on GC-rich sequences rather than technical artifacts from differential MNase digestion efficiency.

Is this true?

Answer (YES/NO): NO